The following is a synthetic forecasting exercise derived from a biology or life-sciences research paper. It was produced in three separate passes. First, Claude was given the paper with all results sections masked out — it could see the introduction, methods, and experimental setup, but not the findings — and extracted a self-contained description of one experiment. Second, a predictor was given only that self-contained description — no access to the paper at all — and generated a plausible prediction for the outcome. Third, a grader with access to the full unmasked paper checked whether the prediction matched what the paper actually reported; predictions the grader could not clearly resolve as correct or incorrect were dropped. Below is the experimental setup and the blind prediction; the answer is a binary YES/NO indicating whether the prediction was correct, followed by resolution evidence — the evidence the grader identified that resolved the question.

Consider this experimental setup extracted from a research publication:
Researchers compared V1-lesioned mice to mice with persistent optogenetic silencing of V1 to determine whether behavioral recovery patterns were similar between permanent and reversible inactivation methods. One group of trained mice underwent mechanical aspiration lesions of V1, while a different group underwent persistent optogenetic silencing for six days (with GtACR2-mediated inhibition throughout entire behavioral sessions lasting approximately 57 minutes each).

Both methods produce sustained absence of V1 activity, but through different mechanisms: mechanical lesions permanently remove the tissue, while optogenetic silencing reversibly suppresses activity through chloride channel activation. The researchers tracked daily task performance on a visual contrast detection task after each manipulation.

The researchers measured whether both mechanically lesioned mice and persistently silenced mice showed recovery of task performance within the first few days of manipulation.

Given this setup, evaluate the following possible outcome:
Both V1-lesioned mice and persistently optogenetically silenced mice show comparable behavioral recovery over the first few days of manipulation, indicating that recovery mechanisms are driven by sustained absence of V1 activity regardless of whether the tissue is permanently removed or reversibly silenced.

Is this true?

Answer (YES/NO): YES